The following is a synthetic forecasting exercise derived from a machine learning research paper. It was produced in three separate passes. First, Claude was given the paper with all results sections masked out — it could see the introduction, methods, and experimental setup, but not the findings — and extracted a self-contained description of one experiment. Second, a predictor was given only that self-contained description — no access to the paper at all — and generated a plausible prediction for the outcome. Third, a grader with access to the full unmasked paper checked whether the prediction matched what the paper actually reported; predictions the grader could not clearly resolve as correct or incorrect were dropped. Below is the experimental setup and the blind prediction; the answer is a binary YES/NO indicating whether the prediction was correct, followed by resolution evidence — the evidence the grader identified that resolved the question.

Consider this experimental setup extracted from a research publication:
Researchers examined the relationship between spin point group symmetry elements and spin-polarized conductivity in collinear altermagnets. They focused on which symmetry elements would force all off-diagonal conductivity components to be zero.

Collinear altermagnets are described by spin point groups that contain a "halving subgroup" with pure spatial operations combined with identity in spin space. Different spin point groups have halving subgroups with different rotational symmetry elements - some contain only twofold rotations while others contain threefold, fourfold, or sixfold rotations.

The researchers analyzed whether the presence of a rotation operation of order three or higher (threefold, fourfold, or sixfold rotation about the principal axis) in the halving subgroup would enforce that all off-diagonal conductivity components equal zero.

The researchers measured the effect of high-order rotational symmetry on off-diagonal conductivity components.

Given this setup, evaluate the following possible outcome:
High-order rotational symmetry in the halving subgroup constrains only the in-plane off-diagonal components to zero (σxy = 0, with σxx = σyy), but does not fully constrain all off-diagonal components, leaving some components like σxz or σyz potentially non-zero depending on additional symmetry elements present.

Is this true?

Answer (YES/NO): NO